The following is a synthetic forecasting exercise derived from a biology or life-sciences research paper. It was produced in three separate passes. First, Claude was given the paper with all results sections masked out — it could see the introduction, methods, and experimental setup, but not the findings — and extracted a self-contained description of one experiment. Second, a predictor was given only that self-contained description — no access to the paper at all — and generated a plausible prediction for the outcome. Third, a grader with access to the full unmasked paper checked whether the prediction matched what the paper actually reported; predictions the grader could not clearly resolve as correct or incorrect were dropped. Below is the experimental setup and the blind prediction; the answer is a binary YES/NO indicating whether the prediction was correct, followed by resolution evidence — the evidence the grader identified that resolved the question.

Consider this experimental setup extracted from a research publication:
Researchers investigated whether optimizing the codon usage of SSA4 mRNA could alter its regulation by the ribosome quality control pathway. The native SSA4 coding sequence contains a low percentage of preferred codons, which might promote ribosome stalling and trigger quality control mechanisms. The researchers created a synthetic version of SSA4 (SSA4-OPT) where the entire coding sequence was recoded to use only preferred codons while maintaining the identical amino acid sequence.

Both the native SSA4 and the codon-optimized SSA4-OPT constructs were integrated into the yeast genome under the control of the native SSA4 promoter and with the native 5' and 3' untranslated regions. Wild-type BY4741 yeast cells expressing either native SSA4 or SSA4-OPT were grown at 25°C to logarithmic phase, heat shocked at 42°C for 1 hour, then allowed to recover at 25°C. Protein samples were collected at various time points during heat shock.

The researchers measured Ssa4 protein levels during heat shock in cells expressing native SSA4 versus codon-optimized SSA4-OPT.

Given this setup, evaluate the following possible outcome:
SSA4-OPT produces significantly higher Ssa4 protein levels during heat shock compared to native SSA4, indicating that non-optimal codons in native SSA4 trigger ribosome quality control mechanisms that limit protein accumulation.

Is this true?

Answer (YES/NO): YES